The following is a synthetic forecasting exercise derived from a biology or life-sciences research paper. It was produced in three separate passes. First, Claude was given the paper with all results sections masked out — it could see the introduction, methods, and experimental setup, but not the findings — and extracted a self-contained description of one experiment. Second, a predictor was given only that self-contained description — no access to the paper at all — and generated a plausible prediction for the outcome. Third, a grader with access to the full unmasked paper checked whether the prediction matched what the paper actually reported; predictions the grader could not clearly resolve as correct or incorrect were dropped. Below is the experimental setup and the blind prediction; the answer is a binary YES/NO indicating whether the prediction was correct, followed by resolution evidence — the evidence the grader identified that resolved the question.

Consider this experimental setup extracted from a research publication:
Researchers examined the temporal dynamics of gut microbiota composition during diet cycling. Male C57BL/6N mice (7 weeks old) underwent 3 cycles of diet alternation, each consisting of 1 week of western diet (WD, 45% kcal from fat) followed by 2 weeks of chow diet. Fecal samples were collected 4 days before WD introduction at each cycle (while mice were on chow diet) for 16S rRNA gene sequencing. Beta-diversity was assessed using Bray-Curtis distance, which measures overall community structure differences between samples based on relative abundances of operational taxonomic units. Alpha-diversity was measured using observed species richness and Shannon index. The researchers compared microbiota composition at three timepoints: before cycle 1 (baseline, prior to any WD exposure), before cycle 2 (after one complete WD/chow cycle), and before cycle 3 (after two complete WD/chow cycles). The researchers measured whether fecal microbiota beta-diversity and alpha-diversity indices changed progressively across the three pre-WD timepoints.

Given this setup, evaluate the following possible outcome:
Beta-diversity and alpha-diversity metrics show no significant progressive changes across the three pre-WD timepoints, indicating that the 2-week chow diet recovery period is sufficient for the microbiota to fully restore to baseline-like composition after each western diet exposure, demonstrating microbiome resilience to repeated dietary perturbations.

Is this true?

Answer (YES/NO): NO